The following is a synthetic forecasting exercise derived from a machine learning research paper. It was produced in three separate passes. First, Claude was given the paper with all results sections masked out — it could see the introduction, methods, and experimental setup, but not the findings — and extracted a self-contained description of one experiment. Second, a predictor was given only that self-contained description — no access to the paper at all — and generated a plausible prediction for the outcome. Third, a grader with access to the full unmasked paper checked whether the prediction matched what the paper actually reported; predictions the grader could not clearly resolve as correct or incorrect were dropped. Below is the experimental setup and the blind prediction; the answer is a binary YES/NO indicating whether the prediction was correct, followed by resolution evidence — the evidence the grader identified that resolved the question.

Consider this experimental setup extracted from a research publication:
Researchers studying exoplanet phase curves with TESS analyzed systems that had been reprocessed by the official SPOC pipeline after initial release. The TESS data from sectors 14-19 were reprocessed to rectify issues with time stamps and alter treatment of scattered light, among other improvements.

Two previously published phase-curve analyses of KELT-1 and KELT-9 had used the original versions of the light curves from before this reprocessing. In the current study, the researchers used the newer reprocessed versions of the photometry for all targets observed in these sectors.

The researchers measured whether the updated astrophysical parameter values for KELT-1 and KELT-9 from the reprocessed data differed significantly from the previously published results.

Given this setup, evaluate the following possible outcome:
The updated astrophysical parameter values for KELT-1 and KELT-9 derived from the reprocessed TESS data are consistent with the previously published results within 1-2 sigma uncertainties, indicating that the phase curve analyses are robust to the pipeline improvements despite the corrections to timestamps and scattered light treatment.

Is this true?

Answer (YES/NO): NO